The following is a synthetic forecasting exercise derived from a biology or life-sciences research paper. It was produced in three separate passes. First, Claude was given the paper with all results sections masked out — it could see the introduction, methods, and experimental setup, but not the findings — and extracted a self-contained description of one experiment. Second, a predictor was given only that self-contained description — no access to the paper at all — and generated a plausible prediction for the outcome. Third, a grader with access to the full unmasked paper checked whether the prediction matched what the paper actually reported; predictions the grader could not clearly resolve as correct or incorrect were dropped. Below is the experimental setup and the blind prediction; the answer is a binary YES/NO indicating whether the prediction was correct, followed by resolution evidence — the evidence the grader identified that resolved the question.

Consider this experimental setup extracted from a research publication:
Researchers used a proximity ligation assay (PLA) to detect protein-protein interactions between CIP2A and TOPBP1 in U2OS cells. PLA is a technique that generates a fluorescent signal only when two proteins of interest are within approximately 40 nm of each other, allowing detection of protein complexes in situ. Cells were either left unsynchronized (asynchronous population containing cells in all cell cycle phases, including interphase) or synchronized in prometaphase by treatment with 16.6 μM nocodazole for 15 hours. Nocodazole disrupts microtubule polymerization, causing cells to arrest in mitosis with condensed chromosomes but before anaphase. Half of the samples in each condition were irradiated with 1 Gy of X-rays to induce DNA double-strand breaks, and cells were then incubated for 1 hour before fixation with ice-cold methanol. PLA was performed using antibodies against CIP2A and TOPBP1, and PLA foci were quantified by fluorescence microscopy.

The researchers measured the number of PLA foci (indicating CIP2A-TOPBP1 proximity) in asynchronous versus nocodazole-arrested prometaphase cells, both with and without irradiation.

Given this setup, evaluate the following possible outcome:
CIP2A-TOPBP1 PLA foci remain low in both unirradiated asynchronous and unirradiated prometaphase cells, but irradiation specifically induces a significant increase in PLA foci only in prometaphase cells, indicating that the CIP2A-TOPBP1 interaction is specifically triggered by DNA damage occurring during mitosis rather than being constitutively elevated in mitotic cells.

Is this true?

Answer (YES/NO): NO